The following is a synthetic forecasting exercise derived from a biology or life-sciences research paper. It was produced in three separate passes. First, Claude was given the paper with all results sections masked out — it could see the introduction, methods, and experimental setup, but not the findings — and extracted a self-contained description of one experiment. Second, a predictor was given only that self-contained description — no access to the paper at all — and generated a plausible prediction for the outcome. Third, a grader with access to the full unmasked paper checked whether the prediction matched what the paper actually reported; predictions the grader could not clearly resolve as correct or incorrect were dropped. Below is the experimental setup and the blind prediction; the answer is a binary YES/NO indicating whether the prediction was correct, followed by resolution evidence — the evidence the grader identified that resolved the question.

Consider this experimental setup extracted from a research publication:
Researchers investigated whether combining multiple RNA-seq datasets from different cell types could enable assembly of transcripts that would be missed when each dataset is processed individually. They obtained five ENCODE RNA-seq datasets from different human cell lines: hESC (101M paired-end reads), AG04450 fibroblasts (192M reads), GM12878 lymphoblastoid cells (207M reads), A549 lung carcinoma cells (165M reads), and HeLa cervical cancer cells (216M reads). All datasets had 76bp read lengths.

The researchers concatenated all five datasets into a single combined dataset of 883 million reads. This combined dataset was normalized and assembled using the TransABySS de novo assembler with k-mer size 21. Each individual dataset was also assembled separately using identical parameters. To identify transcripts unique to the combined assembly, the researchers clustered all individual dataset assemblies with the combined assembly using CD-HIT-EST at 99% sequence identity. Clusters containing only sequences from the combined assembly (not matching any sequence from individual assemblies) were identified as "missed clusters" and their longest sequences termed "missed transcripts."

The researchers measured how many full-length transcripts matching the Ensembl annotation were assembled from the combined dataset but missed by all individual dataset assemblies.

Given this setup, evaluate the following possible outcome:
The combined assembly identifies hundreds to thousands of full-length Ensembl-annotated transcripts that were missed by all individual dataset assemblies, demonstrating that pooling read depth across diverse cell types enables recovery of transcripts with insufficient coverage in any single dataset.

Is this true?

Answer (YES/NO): YES